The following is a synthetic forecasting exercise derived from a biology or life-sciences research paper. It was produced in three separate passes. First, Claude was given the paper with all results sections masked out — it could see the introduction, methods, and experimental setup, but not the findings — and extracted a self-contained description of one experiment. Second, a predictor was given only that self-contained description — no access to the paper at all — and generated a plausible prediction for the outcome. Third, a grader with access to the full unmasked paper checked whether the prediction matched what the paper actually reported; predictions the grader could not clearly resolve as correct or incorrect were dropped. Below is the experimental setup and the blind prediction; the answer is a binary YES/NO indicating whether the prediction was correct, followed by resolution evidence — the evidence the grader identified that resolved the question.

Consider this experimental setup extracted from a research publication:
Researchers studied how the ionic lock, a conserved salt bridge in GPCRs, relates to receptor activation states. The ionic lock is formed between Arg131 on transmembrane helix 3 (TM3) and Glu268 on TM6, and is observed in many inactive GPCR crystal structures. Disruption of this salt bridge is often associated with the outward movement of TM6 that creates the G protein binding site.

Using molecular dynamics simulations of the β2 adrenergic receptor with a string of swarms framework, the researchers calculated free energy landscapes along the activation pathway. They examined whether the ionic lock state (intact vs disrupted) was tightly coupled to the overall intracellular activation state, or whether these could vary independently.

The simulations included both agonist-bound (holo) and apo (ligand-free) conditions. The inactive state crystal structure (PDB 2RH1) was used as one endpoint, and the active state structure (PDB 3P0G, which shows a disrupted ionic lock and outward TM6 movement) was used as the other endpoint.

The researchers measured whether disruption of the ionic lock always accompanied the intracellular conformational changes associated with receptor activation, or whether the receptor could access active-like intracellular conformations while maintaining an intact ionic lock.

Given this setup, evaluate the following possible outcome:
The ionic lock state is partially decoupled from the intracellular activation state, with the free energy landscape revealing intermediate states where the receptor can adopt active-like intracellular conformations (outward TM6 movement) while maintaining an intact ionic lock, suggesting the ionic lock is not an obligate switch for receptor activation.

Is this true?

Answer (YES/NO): NO